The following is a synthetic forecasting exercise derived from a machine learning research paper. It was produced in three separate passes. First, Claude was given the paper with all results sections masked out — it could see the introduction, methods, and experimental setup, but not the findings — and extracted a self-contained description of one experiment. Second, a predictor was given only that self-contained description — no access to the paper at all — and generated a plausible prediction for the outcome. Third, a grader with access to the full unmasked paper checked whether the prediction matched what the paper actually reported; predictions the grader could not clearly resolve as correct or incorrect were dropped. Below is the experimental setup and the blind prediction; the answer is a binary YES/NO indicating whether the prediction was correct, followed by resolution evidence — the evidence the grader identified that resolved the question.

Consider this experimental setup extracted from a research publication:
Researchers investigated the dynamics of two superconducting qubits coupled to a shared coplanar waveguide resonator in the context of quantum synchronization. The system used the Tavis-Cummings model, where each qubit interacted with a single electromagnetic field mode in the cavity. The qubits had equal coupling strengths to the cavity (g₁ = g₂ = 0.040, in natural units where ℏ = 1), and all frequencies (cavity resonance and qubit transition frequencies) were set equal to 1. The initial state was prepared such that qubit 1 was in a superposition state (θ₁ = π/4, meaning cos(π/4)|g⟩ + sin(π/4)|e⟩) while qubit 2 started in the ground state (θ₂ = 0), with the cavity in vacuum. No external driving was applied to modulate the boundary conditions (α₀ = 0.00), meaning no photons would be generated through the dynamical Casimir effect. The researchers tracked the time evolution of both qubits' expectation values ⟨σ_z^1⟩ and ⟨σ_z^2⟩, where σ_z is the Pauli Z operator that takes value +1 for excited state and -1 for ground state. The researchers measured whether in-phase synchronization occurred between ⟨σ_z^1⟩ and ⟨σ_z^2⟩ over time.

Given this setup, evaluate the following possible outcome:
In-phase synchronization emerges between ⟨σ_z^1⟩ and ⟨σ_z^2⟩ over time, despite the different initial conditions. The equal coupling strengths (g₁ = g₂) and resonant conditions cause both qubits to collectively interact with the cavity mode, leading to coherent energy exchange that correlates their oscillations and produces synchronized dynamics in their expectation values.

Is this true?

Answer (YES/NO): NO